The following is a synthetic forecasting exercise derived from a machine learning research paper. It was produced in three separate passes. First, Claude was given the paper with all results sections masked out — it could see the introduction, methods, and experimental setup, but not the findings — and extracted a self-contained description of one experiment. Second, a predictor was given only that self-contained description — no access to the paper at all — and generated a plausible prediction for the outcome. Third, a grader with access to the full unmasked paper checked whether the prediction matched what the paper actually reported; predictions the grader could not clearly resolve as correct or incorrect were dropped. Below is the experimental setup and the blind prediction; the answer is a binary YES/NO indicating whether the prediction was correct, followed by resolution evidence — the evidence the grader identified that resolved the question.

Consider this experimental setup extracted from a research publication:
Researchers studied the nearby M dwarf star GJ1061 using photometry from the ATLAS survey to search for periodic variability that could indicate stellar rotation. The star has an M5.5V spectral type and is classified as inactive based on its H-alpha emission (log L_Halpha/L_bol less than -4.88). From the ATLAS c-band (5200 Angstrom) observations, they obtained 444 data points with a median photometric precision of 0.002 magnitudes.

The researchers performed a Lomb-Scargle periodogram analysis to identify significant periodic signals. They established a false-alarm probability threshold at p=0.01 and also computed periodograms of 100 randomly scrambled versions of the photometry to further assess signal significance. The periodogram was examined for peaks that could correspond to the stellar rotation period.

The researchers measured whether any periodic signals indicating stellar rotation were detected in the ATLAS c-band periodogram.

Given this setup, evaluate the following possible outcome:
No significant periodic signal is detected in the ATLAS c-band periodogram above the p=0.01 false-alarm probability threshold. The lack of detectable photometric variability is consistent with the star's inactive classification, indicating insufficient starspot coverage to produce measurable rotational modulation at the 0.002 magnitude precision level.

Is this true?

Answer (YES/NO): NO